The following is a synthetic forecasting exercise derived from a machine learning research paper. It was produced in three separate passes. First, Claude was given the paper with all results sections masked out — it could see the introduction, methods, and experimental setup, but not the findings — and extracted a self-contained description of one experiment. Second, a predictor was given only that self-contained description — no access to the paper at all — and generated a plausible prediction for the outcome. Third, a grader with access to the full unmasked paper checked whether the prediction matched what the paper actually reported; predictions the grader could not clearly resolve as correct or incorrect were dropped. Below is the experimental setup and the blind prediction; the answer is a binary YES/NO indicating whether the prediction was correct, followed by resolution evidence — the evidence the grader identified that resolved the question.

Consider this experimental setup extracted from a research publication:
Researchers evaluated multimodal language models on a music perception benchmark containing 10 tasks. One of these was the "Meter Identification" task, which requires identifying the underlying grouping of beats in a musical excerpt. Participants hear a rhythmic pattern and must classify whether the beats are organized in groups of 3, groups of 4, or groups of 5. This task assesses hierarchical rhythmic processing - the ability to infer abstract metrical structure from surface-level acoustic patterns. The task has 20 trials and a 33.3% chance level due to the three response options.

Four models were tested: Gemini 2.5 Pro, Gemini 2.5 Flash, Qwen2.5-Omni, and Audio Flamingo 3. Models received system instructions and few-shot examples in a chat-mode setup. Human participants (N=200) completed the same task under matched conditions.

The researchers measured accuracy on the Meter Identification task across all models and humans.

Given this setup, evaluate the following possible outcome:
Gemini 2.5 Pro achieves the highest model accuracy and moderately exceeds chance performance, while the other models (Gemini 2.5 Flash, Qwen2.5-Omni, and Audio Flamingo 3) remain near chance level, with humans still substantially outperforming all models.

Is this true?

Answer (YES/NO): NO